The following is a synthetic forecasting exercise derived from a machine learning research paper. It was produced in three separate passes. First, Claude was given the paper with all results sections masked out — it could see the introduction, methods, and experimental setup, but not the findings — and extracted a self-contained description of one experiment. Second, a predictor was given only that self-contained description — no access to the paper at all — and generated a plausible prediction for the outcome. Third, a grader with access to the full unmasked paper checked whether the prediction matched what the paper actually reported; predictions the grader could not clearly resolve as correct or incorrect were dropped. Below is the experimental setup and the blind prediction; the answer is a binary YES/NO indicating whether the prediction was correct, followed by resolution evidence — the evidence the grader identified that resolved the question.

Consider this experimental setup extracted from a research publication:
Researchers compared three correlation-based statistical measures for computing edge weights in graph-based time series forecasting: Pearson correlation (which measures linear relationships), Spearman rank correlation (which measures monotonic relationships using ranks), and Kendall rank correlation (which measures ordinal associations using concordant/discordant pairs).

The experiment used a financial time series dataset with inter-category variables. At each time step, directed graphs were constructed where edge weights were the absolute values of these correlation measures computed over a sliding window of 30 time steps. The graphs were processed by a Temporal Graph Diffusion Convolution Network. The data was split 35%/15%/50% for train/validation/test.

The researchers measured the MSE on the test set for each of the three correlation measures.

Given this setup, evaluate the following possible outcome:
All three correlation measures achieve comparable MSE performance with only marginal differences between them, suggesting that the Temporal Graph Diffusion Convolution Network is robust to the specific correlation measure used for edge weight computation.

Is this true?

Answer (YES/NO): NO